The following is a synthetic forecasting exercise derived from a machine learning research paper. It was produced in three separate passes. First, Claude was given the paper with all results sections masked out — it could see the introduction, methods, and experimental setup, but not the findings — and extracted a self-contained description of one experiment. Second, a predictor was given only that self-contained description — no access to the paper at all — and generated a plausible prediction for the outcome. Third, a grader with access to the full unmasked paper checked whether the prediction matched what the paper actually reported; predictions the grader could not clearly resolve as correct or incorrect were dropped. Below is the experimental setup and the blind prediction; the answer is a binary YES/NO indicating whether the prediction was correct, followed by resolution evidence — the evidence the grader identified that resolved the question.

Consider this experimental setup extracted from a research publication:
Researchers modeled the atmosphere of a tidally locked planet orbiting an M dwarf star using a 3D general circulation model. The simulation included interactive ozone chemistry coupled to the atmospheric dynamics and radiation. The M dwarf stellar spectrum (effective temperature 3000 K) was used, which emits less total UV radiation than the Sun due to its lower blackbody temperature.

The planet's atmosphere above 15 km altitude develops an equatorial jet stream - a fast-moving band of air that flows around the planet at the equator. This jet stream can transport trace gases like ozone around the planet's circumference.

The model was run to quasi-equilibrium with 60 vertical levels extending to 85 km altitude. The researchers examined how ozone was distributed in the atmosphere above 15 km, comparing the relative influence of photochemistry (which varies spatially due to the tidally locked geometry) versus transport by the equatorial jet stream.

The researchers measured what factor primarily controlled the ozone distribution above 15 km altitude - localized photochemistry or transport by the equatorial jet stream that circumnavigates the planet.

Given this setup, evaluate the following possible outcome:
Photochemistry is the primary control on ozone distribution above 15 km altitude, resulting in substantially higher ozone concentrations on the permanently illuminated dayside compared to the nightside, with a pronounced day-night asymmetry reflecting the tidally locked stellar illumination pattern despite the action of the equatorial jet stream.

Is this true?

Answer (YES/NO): NO